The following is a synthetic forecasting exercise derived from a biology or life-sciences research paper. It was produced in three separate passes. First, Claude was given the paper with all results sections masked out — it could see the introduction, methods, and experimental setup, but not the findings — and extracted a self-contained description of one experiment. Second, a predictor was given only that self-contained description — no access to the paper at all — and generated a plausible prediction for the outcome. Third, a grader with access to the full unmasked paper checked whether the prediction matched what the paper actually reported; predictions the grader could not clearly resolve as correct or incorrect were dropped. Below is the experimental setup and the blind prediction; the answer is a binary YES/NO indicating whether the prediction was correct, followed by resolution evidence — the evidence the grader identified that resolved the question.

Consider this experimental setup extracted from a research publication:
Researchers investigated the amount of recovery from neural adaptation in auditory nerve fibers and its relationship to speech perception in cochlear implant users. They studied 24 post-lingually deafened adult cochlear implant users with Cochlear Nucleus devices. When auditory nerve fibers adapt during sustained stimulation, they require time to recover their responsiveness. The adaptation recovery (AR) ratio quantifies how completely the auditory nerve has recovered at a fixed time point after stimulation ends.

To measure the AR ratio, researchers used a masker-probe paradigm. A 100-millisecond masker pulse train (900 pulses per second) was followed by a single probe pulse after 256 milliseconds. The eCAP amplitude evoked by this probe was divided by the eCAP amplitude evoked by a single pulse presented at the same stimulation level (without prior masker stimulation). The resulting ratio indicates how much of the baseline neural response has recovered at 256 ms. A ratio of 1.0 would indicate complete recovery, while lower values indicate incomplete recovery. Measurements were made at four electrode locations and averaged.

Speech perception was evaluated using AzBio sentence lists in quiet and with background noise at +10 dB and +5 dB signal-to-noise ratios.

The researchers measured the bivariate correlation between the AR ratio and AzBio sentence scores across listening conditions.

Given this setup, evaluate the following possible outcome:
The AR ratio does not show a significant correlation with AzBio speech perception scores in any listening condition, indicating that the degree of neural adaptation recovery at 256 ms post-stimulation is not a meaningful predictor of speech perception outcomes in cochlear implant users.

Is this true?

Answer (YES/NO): YES